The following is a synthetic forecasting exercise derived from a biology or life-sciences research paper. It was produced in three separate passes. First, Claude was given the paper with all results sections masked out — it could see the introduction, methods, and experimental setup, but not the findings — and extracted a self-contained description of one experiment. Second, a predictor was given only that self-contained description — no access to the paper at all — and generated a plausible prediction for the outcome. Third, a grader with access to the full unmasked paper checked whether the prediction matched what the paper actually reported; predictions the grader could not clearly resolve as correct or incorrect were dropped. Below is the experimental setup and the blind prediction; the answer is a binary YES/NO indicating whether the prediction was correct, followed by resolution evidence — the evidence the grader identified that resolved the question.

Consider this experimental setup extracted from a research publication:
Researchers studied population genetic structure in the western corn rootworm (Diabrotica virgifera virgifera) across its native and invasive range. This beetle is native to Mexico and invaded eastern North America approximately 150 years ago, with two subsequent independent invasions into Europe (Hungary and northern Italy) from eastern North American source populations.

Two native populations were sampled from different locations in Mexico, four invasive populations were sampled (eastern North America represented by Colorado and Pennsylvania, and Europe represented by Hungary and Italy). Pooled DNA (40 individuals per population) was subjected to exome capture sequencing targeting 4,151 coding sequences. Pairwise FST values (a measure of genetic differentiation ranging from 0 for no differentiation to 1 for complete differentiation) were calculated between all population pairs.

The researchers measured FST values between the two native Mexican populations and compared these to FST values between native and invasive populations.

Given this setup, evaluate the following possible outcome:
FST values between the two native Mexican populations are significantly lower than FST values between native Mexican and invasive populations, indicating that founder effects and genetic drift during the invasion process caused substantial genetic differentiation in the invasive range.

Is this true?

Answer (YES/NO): YES